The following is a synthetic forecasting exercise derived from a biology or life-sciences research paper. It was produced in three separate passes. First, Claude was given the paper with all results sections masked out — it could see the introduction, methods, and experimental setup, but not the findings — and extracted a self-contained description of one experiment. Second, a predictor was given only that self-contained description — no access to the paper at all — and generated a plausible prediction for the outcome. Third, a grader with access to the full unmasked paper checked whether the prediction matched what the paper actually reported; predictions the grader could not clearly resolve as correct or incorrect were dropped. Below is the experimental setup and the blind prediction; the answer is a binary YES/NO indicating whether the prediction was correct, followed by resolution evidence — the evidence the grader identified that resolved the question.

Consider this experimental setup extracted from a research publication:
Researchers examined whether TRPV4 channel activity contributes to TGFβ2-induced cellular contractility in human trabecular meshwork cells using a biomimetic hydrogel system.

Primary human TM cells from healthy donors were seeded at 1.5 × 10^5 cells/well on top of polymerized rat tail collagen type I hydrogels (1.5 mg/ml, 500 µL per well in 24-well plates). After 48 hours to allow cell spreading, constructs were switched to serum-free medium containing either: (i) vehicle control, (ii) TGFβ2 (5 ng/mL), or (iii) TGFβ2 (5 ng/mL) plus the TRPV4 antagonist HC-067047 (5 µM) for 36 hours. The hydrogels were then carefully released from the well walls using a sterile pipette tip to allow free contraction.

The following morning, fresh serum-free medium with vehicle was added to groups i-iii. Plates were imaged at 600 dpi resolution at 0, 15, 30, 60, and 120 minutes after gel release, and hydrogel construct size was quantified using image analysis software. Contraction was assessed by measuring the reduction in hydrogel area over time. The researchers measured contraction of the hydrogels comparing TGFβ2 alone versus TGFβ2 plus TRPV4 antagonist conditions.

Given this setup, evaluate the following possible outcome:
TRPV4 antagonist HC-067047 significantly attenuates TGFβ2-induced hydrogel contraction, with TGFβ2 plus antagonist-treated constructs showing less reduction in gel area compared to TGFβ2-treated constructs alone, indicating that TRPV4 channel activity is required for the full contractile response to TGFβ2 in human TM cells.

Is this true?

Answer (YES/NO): YES